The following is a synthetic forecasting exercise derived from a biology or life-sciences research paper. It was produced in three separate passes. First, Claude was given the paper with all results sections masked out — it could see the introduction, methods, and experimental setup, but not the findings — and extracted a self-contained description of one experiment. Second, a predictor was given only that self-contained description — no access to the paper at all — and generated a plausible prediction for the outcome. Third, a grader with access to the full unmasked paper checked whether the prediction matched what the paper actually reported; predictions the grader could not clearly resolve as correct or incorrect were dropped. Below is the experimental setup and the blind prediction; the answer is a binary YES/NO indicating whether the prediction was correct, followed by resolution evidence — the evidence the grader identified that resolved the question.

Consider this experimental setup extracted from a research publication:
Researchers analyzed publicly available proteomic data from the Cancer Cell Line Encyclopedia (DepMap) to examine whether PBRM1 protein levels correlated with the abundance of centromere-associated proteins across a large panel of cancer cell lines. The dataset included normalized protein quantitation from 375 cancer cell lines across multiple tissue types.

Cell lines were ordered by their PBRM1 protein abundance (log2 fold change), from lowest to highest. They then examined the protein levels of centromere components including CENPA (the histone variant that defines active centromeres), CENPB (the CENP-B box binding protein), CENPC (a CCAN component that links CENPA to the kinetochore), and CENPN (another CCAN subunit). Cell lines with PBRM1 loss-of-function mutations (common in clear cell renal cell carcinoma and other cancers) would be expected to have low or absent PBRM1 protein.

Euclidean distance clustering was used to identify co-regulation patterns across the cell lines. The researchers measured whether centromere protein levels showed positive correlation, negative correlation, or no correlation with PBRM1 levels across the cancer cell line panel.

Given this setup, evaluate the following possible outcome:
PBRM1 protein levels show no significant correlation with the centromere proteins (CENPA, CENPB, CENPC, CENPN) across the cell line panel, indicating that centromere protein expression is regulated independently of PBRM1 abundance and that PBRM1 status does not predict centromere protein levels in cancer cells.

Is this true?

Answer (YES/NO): NO